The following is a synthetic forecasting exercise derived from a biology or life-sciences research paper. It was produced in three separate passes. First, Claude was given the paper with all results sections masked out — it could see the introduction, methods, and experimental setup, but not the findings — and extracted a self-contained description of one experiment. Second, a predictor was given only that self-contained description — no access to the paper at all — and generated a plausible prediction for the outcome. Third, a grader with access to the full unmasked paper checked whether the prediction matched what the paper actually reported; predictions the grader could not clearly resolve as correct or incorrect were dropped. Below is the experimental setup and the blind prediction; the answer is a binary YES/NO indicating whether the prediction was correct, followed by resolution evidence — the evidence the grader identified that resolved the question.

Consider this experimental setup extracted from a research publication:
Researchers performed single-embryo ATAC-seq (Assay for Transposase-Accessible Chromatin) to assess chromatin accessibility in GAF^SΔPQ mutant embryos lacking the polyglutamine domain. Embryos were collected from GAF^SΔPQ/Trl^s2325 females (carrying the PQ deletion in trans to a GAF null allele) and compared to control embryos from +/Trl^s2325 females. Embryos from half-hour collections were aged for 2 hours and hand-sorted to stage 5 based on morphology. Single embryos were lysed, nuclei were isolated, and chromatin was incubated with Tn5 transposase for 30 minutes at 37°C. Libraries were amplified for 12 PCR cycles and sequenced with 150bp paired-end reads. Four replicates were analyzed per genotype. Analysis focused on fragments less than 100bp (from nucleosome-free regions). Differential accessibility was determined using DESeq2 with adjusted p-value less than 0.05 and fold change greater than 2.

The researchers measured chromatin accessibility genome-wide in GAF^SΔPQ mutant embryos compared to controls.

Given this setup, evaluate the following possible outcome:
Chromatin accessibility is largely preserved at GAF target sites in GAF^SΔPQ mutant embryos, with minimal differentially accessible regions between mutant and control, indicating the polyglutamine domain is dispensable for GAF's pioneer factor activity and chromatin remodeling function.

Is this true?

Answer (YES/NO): NO